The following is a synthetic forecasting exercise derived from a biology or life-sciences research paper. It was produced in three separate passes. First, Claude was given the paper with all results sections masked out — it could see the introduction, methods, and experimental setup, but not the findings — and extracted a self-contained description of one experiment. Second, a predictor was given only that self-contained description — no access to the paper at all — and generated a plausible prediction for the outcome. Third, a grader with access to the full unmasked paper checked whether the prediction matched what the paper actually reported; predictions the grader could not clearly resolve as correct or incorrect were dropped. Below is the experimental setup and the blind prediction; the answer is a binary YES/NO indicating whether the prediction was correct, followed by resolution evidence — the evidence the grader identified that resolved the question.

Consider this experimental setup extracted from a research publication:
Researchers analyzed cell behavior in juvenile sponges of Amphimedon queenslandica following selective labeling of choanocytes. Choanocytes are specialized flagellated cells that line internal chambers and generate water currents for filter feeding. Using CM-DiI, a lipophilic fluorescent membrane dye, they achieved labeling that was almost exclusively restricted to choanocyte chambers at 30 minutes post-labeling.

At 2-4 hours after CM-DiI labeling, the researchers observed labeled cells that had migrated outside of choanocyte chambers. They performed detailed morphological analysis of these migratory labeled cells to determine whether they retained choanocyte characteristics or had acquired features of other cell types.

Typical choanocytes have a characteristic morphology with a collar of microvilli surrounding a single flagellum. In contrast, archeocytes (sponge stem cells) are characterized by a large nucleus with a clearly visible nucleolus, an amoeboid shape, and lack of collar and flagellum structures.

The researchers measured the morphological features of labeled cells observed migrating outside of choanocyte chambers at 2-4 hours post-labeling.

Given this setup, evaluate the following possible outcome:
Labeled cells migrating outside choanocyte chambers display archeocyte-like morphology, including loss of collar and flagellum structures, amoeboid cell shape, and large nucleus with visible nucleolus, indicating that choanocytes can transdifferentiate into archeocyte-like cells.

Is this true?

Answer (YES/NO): YES